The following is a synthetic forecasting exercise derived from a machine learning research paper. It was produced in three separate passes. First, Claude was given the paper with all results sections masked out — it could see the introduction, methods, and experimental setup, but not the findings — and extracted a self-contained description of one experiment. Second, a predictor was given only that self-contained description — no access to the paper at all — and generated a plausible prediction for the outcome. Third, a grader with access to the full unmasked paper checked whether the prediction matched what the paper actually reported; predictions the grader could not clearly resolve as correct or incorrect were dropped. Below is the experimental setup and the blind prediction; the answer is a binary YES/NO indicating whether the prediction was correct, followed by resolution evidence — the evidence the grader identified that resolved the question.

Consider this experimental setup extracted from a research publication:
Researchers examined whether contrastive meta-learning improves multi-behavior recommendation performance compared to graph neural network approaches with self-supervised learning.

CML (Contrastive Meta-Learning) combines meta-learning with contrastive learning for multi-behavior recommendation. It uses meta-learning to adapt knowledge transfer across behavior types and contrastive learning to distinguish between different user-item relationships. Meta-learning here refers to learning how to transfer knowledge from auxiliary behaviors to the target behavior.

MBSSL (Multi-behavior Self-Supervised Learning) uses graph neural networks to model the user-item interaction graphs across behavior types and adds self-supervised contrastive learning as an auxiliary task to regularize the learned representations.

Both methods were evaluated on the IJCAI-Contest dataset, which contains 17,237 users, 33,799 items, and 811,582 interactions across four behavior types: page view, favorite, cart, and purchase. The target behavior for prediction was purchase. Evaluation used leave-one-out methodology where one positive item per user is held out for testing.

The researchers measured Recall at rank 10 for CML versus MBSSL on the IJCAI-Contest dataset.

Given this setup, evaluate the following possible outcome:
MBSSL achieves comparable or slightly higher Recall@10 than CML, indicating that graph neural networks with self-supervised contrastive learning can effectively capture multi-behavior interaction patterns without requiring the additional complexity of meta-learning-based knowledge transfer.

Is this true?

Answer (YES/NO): NO